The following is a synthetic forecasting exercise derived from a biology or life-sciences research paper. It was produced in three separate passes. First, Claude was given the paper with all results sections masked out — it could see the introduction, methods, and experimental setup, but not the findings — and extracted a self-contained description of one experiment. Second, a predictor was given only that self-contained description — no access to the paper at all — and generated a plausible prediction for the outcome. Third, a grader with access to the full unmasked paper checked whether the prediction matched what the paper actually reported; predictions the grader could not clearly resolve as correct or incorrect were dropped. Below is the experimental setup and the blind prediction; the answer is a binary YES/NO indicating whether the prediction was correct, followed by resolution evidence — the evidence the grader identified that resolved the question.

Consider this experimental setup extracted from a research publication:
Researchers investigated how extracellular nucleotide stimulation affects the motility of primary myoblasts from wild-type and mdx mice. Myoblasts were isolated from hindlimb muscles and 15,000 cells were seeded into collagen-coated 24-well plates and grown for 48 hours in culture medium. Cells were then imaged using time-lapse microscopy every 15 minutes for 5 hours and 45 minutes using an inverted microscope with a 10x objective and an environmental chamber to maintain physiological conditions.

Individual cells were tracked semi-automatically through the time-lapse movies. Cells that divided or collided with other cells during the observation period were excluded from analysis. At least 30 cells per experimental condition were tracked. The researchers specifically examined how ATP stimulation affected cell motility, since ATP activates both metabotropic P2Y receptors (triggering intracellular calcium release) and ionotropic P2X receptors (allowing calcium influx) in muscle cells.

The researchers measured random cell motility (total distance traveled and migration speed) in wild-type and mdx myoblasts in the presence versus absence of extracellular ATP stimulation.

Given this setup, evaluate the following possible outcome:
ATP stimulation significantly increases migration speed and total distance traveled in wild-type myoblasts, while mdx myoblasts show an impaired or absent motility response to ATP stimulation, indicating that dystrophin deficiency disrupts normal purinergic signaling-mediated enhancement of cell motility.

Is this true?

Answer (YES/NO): NO